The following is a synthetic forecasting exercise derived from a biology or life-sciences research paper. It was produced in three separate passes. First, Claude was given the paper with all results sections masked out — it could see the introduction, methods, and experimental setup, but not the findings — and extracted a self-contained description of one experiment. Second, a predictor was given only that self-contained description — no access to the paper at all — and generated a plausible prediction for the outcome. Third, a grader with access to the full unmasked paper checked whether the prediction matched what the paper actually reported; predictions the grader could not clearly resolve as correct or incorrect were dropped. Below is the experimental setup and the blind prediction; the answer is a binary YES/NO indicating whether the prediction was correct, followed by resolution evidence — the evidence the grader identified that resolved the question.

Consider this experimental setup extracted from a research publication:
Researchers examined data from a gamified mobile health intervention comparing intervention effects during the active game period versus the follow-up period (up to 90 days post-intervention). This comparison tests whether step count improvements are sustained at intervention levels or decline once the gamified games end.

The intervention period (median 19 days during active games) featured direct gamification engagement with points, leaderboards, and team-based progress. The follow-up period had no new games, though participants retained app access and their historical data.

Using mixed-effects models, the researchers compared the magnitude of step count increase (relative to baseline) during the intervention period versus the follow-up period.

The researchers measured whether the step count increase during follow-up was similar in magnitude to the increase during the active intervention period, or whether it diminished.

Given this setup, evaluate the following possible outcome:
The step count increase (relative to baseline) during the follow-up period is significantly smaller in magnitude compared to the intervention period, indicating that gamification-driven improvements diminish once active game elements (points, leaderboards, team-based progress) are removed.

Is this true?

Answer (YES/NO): YES